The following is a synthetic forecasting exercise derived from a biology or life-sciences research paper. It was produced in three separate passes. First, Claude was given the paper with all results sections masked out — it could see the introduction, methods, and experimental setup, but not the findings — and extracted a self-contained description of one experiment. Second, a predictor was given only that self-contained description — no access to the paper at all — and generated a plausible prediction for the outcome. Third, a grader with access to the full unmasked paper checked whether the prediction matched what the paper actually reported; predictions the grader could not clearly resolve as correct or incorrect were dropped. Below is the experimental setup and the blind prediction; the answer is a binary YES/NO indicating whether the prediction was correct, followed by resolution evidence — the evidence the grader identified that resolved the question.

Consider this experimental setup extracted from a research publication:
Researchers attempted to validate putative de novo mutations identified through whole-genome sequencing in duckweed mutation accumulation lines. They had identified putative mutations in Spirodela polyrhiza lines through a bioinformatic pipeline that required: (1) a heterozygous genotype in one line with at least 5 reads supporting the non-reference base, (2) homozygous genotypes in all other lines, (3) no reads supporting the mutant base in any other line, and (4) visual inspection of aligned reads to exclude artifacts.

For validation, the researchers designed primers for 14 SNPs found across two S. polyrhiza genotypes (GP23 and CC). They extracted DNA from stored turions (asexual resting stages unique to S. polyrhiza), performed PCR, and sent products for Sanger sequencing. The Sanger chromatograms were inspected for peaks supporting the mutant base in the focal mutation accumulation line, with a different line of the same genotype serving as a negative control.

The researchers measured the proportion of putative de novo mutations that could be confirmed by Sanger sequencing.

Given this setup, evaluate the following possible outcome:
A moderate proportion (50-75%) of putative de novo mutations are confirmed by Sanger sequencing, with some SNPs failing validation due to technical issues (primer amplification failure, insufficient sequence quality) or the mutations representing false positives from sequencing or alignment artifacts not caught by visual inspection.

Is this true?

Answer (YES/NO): YES